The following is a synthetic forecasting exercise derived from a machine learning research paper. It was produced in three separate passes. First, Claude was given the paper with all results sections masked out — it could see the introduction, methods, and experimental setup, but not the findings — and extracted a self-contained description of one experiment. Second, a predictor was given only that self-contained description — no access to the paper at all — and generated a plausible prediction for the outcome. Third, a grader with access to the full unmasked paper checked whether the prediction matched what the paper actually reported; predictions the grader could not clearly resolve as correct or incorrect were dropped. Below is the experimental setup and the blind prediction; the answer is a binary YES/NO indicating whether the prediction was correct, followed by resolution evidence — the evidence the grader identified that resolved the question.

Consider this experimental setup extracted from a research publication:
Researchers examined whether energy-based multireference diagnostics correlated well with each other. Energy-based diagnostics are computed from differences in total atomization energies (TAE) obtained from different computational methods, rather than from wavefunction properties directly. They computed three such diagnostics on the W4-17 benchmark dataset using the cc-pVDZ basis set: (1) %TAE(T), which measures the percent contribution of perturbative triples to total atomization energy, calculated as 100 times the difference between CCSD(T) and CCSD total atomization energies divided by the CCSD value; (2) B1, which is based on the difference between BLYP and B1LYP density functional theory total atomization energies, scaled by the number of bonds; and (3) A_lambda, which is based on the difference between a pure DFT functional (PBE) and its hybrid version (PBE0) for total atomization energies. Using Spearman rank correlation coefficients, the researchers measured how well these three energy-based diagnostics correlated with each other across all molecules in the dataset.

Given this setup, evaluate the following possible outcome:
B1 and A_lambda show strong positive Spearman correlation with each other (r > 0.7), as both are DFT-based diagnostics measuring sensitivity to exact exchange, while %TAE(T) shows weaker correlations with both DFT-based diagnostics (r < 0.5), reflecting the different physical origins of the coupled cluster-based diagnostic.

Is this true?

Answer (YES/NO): NO